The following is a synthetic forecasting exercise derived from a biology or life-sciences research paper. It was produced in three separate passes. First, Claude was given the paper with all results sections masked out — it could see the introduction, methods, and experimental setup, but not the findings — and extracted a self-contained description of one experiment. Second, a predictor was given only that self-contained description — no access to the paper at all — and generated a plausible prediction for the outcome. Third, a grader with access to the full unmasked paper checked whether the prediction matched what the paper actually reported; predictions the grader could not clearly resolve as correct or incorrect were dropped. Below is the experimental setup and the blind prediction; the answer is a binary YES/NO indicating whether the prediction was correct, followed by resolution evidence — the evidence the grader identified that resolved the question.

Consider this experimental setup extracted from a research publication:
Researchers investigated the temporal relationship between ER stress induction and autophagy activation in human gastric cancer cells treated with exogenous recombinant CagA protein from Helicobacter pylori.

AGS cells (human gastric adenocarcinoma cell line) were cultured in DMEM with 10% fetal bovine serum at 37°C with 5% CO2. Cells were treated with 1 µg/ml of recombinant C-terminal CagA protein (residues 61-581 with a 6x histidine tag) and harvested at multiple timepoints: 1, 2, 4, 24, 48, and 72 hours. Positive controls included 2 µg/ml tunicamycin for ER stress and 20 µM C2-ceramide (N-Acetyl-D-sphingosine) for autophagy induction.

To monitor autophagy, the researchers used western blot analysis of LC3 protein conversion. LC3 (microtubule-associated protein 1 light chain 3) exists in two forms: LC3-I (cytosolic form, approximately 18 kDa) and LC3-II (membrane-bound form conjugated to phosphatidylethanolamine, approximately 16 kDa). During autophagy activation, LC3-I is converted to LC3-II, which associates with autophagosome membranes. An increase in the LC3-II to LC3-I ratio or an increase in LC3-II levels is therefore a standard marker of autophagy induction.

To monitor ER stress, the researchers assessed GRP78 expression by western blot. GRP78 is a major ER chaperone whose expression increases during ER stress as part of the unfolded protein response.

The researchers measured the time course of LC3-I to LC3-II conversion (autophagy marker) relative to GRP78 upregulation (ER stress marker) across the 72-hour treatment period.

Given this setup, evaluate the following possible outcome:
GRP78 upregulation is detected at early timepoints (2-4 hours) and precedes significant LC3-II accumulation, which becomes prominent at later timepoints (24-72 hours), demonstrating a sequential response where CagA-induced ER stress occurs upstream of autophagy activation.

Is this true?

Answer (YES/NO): YES